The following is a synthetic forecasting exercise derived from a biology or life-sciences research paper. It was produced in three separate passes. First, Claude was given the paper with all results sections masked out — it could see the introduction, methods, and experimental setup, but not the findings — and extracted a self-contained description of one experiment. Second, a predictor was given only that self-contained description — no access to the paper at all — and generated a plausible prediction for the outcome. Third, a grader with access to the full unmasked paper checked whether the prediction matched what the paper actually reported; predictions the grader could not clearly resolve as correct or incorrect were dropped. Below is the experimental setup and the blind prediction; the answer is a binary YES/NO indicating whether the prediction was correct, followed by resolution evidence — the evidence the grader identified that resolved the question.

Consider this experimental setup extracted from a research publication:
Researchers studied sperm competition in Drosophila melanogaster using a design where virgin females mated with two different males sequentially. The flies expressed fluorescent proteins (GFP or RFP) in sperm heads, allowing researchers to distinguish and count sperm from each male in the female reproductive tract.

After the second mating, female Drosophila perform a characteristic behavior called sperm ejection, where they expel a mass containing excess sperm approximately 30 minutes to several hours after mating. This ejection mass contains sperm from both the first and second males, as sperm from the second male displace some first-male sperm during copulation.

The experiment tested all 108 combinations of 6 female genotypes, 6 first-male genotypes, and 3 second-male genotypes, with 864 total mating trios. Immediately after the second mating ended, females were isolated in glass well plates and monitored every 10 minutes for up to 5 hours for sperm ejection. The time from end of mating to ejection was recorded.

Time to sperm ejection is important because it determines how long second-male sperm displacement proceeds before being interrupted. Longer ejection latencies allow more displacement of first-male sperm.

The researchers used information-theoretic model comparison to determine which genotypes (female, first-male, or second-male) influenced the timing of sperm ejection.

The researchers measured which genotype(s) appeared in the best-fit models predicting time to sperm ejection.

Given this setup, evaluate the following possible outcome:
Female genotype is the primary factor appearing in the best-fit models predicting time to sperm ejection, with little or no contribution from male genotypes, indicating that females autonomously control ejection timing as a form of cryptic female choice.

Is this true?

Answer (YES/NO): NO